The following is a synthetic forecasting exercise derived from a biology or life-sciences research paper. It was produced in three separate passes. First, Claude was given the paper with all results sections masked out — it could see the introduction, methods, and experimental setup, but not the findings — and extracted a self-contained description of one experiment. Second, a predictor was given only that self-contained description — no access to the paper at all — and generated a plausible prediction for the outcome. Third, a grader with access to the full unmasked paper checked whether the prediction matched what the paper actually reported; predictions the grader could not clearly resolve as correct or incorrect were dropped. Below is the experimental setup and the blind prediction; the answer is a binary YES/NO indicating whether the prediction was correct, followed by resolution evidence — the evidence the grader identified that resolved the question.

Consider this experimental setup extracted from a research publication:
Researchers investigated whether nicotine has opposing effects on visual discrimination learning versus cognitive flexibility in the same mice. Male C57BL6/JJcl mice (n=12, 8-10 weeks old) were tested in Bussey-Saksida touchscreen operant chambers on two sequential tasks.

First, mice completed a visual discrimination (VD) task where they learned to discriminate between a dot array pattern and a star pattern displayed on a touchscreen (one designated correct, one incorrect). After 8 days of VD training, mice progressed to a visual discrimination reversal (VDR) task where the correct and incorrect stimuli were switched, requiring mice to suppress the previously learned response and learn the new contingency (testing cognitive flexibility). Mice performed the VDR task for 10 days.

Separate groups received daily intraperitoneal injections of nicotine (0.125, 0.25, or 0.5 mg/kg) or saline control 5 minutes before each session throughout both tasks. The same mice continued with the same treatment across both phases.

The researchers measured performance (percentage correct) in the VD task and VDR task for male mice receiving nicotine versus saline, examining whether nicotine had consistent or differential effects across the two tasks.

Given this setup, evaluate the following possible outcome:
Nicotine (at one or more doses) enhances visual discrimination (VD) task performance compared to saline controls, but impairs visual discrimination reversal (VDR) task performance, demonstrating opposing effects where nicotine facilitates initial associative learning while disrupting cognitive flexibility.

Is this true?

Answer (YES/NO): NO